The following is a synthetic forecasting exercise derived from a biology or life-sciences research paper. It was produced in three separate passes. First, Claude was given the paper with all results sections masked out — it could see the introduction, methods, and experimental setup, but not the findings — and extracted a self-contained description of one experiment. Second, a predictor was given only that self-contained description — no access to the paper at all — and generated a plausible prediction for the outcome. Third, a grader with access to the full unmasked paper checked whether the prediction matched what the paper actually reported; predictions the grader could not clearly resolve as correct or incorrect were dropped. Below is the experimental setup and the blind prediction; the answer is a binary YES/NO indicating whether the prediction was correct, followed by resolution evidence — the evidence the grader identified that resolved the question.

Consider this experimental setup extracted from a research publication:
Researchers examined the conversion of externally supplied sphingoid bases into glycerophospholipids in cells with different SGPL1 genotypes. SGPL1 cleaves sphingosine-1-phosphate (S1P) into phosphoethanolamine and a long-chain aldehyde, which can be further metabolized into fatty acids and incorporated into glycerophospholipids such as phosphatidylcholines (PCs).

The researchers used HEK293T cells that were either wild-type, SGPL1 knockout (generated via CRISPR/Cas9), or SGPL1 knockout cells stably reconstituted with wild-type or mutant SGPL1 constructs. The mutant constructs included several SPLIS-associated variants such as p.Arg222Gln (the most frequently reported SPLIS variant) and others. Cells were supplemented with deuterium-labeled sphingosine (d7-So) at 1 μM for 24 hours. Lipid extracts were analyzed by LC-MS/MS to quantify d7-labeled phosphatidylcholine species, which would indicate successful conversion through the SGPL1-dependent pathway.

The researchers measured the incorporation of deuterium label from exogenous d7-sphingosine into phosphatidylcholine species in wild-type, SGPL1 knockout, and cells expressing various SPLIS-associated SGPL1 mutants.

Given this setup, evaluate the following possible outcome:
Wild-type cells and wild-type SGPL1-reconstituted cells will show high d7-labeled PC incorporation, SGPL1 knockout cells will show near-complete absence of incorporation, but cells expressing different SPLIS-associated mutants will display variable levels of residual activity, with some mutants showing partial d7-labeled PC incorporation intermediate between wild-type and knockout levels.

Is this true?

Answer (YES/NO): YES